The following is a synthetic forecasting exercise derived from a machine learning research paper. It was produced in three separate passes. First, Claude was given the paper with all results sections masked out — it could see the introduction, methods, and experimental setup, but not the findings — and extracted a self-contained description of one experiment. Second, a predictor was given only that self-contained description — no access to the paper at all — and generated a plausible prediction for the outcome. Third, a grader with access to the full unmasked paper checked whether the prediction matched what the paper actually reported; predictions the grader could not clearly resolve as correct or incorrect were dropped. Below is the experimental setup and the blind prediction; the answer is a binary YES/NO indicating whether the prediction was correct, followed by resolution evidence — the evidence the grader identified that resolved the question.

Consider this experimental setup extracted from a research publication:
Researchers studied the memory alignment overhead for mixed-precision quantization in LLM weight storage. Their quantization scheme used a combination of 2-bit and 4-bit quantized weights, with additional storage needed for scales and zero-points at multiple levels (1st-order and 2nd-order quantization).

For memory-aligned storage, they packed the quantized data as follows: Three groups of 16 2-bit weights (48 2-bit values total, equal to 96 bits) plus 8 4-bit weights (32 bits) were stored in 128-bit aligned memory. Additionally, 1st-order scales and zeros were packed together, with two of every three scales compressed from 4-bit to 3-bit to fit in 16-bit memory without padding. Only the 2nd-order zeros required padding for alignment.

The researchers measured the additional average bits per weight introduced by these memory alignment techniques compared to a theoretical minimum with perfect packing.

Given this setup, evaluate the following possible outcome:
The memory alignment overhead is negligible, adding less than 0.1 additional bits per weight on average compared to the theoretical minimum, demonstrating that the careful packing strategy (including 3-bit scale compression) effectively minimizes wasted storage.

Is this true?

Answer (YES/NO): YES